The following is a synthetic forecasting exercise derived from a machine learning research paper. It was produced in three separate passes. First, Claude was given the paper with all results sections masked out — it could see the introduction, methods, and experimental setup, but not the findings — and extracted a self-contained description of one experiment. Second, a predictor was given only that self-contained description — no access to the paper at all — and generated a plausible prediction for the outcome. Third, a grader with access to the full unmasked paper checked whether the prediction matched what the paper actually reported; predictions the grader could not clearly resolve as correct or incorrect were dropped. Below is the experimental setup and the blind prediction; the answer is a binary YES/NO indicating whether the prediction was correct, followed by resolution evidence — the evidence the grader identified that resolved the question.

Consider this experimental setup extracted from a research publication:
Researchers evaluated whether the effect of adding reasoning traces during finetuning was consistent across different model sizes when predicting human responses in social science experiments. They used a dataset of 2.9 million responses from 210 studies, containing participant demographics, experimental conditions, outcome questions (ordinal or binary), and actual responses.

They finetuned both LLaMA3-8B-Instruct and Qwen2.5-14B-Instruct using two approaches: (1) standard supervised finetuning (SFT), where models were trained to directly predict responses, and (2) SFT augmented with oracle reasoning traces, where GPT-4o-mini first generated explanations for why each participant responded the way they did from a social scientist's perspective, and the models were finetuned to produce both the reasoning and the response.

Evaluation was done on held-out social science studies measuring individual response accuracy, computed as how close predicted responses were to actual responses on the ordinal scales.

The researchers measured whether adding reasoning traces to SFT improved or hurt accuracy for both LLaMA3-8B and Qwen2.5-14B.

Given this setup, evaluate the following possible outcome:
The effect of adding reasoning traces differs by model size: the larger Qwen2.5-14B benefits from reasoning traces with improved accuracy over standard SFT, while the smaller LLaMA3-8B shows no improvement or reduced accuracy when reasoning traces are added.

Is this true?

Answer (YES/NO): NO